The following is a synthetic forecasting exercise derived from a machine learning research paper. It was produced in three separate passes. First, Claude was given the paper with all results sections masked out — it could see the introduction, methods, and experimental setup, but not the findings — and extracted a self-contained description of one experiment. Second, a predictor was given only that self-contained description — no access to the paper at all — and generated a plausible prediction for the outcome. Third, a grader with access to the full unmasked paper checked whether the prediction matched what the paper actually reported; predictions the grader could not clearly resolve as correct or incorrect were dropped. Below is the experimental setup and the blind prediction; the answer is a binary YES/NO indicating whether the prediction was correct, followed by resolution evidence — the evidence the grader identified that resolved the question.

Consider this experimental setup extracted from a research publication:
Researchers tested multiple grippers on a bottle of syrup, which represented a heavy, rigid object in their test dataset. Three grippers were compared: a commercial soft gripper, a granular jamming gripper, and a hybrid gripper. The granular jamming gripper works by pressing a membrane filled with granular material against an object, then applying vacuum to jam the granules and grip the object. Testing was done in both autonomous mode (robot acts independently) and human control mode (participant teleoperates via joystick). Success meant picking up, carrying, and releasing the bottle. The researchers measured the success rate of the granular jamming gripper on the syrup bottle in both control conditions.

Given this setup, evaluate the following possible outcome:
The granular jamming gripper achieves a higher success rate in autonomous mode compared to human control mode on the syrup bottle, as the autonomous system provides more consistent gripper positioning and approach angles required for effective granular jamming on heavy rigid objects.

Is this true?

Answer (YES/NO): YES